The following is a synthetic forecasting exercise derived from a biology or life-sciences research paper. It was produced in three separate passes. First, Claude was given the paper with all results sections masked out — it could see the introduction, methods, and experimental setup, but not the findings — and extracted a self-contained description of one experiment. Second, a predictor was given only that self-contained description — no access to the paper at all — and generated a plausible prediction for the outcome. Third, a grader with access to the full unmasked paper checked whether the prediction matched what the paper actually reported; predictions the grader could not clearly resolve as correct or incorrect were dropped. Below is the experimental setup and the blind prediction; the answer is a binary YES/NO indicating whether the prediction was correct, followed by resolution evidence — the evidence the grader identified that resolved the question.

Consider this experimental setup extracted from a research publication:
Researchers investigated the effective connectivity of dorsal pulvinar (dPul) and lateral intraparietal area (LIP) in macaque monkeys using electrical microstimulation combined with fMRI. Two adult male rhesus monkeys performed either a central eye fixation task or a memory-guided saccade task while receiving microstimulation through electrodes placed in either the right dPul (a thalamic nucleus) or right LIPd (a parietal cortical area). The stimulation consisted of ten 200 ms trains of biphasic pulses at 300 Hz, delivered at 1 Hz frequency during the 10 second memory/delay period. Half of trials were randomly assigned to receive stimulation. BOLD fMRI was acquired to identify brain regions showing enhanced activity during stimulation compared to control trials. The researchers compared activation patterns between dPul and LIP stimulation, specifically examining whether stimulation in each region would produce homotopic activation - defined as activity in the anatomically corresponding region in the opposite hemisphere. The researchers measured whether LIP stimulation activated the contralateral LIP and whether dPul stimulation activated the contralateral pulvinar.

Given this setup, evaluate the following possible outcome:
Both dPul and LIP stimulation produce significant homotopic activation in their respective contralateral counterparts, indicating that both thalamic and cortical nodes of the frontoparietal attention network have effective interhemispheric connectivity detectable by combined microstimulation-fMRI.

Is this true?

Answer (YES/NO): NO